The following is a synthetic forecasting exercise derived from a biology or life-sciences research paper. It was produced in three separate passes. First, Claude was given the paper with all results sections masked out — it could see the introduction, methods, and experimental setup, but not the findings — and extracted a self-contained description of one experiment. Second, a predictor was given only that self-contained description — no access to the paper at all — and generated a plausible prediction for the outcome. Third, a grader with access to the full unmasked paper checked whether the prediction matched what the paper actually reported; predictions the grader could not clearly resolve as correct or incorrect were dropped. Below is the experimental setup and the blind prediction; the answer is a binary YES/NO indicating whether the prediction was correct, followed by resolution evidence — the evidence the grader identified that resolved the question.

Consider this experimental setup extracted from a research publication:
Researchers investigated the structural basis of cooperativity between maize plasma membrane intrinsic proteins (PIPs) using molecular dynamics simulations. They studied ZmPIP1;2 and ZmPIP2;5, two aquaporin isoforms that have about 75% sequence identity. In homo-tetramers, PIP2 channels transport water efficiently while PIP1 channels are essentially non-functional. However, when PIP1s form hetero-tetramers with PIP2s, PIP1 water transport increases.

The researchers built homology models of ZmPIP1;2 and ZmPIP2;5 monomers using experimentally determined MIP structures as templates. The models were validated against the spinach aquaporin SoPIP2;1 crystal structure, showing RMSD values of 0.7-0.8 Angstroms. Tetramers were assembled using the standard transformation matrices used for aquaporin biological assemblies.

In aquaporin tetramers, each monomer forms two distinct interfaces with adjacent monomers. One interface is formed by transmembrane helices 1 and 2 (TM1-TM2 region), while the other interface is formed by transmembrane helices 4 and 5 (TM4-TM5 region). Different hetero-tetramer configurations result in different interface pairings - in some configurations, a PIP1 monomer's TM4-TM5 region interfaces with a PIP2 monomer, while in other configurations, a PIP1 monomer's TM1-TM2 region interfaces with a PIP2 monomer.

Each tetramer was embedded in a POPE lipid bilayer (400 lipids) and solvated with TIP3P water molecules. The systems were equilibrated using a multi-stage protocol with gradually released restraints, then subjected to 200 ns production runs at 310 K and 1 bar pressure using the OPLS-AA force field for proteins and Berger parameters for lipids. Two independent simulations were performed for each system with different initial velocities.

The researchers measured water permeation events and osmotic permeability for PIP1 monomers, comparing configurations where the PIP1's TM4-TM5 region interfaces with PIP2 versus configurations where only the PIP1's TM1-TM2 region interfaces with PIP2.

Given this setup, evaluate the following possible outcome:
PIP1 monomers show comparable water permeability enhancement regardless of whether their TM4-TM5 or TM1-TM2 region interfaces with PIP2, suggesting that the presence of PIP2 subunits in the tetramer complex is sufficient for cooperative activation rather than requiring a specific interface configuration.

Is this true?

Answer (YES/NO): NO